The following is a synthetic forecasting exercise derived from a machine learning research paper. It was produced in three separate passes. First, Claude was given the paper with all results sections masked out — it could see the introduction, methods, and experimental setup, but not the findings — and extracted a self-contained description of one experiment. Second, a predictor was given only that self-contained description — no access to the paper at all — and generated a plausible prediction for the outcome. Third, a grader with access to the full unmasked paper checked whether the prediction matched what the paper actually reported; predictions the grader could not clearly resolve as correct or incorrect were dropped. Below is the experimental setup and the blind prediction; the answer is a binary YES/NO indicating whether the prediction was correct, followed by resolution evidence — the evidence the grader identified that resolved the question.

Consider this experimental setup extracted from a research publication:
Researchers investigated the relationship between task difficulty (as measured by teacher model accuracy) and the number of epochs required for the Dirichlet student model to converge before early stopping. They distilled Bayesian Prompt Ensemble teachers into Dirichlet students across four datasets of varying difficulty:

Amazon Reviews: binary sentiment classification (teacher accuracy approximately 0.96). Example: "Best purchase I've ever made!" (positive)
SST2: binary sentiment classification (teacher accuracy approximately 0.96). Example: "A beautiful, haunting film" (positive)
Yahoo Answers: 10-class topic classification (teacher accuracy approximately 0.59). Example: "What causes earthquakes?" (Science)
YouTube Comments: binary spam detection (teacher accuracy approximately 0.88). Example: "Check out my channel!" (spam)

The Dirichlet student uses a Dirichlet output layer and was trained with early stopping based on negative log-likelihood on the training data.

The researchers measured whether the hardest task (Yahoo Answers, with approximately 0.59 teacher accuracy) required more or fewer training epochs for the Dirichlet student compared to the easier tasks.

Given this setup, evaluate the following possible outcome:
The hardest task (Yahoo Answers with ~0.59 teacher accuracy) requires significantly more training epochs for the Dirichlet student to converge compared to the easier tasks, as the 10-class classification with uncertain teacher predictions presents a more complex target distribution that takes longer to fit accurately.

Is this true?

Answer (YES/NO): NO